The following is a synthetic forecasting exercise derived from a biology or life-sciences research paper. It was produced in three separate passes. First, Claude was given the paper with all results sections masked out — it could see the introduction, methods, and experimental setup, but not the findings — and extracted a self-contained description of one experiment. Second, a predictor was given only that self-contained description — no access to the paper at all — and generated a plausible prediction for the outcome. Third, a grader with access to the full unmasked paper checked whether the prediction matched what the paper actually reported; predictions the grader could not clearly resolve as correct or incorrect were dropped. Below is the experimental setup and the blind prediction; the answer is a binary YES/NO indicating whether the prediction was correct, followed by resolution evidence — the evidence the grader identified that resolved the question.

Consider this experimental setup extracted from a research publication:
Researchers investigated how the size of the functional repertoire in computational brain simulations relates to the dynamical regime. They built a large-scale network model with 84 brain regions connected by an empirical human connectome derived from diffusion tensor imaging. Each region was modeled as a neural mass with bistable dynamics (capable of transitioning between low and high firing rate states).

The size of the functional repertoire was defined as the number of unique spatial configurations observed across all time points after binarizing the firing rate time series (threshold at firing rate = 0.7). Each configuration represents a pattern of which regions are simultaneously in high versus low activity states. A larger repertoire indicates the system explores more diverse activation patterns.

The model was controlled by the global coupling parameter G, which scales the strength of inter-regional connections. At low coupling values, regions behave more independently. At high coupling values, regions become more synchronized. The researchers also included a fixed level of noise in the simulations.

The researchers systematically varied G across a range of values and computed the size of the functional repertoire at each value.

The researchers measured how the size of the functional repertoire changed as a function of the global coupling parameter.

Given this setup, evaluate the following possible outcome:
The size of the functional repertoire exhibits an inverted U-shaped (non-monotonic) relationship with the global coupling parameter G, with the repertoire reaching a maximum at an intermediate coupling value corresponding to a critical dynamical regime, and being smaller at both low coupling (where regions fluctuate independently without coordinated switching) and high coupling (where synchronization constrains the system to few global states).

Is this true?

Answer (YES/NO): NO